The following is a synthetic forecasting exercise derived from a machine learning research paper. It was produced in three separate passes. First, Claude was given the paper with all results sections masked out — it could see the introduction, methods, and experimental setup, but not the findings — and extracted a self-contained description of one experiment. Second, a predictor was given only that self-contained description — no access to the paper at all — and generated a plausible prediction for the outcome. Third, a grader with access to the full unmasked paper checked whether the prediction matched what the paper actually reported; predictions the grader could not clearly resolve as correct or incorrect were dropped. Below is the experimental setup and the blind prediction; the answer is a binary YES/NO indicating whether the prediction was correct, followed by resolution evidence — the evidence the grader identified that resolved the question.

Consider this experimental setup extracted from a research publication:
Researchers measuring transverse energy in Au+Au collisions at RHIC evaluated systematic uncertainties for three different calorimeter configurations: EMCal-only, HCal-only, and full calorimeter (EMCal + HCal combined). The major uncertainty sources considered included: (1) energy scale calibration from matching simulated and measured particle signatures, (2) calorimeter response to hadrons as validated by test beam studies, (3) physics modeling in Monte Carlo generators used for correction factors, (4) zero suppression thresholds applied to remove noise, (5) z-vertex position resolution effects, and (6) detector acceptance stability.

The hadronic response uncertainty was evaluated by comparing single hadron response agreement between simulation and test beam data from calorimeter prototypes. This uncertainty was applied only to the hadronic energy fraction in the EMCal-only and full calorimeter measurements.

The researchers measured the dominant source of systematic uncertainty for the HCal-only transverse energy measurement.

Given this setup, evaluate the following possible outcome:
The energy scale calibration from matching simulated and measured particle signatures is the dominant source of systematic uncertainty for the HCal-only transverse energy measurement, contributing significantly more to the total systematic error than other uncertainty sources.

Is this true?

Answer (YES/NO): NO